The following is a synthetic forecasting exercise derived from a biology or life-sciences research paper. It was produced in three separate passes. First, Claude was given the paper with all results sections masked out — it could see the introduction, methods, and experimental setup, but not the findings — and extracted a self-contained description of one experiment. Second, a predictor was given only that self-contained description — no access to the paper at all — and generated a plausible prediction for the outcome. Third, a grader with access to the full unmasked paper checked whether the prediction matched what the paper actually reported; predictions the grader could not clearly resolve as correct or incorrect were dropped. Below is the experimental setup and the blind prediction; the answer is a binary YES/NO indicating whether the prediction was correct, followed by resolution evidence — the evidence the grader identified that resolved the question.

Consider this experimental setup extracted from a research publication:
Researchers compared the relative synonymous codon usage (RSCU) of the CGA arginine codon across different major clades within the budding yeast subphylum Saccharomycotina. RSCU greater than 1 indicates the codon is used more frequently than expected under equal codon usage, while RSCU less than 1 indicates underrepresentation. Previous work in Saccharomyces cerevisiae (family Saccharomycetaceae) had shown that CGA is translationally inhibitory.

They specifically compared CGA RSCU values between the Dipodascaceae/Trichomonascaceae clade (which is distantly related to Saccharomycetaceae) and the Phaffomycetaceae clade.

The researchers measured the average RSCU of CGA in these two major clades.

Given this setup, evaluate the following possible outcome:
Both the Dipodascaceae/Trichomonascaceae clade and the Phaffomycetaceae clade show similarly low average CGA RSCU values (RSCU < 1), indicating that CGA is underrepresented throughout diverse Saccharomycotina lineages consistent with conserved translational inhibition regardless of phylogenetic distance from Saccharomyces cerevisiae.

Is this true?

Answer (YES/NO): NO